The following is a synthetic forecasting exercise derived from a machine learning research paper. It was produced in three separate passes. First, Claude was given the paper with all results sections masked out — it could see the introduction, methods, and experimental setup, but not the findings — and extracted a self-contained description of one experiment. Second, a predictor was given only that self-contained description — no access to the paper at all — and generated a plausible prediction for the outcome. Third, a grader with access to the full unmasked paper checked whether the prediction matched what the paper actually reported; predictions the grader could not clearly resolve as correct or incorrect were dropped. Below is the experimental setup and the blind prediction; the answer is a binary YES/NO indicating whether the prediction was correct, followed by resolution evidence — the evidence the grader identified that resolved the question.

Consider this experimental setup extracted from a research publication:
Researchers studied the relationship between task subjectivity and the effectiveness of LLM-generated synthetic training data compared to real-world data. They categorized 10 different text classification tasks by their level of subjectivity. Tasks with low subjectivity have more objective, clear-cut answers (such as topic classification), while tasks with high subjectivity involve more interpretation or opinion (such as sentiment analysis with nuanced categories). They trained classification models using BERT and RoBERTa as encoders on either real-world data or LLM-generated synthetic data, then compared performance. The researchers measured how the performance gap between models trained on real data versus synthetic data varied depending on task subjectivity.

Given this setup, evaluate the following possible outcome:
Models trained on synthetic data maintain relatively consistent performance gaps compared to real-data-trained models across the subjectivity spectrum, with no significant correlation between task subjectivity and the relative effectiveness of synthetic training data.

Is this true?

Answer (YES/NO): NO